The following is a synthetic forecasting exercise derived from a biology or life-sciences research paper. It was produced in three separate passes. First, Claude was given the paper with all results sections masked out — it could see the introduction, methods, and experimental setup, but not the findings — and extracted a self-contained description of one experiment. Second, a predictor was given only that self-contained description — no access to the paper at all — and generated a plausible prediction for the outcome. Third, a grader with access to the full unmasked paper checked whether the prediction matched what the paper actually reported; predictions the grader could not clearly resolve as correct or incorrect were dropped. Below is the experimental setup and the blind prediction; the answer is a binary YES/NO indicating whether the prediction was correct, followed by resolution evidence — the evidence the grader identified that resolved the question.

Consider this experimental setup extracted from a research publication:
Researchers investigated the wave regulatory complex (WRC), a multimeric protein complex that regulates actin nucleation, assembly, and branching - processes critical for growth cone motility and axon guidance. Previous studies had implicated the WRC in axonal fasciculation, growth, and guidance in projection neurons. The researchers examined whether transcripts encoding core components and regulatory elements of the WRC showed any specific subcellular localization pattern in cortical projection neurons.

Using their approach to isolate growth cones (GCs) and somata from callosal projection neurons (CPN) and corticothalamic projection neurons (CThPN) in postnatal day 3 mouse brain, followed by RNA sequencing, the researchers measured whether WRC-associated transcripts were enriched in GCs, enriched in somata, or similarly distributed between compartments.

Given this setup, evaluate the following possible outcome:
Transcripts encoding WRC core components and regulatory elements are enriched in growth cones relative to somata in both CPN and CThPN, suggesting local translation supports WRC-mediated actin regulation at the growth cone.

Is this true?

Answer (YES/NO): NO